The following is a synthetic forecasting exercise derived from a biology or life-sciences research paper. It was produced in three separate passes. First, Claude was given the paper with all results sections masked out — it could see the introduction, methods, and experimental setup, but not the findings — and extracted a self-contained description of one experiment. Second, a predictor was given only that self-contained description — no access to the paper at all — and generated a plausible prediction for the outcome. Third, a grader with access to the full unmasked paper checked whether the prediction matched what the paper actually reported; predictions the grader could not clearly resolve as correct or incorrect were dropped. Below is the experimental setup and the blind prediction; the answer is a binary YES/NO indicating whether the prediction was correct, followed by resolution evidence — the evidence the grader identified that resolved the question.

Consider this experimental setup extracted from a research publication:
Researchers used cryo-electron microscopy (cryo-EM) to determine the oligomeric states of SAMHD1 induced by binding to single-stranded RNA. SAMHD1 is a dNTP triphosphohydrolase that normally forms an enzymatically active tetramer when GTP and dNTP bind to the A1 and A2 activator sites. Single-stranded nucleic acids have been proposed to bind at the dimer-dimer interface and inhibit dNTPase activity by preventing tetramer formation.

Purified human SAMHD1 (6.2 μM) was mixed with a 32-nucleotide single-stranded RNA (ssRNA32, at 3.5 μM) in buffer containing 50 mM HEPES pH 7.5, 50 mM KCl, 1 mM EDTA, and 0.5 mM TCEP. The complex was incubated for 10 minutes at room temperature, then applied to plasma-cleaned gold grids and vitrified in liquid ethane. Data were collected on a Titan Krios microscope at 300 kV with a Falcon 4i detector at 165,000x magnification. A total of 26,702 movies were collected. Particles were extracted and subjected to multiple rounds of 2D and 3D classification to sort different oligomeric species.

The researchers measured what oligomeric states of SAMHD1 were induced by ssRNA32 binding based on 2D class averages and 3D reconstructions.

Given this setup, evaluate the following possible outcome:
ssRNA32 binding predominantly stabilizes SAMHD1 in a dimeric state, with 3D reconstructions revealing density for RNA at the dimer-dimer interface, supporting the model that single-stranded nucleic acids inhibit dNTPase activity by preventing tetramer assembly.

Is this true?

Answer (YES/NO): NO